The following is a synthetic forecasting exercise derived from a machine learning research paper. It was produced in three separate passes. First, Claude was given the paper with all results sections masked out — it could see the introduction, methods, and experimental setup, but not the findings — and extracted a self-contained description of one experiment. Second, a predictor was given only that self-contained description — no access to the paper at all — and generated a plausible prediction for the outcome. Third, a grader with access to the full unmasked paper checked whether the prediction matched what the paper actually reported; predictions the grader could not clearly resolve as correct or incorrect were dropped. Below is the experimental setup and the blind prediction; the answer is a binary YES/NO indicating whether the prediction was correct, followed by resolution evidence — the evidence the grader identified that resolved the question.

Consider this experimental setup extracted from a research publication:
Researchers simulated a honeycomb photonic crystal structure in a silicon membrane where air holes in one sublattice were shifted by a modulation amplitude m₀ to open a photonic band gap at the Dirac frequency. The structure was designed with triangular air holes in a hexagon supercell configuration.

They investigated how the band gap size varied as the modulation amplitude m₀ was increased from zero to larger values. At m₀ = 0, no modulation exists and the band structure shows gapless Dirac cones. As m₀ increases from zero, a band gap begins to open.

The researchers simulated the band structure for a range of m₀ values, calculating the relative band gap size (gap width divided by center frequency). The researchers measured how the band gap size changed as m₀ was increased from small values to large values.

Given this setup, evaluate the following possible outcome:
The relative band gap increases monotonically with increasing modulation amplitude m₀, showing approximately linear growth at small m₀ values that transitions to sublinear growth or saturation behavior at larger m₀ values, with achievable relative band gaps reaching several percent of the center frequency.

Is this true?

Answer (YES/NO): NO